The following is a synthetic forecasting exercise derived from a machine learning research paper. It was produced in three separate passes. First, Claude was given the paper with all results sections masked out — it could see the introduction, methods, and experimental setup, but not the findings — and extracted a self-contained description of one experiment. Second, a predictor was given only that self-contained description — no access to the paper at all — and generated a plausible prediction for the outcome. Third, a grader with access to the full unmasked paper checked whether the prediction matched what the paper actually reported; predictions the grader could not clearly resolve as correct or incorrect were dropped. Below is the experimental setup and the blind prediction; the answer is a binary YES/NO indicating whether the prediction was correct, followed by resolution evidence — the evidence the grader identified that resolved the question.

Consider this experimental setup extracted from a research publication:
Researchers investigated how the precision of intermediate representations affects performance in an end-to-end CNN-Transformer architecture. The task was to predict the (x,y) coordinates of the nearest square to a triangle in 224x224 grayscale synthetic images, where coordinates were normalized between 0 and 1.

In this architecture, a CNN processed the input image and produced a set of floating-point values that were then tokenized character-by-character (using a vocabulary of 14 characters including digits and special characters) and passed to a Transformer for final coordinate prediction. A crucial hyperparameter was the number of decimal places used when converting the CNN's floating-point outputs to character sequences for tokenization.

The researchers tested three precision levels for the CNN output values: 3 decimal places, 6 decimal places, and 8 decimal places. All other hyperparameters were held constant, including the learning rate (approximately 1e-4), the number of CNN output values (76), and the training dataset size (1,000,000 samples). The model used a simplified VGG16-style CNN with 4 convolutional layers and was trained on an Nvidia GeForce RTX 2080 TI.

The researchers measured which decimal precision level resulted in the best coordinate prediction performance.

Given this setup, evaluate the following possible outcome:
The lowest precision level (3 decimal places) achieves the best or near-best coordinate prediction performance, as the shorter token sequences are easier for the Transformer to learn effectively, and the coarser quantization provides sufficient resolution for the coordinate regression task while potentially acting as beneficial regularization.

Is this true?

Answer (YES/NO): NO